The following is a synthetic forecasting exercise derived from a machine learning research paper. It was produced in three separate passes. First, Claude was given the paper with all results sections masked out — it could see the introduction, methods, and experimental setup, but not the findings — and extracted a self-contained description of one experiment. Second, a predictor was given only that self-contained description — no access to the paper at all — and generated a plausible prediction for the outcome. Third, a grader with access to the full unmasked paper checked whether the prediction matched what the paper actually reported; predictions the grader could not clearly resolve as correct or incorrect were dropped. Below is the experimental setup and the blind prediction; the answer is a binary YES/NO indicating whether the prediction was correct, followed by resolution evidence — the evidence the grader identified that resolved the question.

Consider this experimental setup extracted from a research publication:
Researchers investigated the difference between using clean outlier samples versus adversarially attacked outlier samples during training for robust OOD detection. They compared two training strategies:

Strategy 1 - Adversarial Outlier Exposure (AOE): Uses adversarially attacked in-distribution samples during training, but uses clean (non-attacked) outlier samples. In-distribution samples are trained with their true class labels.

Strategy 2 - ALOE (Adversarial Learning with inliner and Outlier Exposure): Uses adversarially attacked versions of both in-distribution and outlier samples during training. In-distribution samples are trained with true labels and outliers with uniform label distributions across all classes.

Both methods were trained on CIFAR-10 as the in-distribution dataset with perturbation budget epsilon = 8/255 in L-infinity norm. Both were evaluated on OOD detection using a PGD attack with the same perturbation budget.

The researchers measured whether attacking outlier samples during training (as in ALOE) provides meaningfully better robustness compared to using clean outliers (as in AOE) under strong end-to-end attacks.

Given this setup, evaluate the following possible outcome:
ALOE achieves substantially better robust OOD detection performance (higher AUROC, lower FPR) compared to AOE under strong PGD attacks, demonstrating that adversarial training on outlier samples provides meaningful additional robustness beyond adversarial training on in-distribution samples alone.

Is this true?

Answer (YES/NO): NO